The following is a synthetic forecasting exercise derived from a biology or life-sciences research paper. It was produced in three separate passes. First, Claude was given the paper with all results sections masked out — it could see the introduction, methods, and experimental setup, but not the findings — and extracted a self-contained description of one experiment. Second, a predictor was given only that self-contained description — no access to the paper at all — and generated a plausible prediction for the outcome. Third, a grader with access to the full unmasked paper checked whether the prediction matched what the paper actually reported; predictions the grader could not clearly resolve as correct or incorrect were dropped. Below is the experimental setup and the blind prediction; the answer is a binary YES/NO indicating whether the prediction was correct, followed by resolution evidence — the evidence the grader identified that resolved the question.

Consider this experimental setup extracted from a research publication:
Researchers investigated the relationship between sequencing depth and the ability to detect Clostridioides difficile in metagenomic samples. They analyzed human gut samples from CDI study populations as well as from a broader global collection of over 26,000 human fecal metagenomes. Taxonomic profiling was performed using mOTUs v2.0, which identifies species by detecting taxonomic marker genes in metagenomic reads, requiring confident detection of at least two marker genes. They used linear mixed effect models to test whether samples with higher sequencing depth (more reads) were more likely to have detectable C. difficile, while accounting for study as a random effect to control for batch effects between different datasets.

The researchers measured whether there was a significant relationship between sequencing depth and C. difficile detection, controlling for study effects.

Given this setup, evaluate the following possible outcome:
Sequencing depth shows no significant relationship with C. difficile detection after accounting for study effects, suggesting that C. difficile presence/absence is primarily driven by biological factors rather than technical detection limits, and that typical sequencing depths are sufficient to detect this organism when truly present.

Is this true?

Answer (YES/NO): YES